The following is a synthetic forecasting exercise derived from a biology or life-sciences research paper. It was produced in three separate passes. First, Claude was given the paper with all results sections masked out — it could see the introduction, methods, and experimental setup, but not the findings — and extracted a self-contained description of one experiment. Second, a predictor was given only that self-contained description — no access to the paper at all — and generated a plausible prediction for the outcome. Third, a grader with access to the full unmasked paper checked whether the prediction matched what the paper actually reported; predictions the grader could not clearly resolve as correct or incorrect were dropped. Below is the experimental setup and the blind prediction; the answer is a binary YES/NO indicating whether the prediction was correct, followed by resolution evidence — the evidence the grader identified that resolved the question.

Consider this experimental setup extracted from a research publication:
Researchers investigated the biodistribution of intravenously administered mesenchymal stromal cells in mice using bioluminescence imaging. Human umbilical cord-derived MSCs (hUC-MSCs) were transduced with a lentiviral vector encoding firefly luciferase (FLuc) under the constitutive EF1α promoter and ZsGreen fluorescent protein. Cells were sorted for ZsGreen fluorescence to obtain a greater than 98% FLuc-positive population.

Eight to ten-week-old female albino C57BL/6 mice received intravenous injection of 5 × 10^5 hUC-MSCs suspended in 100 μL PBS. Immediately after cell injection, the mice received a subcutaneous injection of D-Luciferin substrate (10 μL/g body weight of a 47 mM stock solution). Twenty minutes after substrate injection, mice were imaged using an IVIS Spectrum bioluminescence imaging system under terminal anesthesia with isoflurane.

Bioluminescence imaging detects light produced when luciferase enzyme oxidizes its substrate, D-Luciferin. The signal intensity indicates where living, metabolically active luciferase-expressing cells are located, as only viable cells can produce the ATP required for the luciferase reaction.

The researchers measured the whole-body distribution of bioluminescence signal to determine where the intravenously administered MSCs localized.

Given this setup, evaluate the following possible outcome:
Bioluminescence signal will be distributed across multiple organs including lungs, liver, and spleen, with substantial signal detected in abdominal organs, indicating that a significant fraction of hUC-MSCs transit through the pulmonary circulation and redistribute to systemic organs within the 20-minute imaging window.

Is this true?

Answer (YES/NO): NO